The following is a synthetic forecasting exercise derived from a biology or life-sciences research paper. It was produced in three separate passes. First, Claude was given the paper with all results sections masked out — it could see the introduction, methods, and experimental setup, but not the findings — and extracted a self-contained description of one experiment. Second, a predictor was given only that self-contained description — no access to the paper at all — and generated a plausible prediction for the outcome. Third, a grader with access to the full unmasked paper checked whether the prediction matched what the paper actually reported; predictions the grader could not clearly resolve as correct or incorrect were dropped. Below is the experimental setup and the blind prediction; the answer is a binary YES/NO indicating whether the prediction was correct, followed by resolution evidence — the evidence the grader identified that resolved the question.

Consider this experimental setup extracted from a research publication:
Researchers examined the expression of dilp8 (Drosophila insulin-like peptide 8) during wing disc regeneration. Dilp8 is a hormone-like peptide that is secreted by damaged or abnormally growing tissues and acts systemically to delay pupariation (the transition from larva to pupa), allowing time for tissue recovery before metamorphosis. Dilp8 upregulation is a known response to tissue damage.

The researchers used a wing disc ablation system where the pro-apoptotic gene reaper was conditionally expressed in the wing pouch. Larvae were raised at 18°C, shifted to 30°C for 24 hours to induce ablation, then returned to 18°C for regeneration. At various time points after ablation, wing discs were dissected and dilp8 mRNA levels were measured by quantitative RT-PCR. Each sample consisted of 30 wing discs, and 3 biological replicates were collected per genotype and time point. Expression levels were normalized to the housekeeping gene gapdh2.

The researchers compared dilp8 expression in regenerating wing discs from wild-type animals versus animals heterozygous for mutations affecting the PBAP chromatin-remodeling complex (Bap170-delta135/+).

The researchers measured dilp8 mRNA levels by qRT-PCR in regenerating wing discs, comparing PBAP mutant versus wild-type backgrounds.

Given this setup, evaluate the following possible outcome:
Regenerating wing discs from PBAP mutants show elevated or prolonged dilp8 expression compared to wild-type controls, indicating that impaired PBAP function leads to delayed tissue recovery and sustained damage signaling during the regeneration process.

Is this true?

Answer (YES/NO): NO